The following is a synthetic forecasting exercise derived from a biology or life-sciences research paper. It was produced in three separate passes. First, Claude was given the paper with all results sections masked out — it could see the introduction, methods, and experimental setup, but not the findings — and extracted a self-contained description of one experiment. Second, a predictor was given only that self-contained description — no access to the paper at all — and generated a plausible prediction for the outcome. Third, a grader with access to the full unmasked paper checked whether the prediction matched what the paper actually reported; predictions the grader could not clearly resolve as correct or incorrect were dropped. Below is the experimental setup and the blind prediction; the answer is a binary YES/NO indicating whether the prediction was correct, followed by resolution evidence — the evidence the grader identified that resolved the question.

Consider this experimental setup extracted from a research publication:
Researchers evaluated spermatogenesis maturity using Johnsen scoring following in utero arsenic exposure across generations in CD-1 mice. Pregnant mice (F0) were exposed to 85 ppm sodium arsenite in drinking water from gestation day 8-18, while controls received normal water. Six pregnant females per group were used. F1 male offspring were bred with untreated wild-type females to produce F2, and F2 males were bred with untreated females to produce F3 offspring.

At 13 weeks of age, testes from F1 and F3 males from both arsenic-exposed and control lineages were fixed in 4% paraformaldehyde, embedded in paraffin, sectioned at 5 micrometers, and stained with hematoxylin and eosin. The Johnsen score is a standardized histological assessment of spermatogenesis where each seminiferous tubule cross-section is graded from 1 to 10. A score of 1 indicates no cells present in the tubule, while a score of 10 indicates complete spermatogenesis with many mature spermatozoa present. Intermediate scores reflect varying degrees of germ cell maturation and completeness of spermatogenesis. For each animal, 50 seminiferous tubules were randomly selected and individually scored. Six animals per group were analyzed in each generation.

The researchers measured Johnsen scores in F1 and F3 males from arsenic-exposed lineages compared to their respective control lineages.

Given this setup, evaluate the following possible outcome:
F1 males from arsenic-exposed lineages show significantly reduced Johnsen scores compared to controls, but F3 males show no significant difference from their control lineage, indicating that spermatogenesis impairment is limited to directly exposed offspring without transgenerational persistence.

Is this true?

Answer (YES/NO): NO